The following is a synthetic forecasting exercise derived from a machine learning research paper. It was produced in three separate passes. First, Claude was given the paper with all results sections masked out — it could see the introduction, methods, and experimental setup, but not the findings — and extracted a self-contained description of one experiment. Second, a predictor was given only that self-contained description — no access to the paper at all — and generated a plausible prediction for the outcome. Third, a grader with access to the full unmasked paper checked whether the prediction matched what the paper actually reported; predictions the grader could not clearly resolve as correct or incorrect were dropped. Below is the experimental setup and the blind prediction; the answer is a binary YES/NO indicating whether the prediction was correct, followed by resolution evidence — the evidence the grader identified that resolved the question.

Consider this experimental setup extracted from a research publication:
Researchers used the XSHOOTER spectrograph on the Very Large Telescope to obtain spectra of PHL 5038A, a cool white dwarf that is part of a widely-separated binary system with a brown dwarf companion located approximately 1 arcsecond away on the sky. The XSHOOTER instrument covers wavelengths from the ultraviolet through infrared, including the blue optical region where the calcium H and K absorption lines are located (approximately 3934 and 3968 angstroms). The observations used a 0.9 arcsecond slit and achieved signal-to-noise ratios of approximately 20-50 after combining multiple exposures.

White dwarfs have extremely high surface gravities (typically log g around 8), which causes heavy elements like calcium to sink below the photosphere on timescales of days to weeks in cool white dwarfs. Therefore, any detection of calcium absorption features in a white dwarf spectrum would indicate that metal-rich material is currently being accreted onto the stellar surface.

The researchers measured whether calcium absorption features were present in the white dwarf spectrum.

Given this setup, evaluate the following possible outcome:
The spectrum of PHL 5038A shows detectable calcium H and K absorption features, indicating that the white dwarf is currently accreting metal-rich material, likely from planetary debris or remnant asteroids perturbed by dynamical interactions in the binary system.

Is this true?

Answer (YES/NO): YES